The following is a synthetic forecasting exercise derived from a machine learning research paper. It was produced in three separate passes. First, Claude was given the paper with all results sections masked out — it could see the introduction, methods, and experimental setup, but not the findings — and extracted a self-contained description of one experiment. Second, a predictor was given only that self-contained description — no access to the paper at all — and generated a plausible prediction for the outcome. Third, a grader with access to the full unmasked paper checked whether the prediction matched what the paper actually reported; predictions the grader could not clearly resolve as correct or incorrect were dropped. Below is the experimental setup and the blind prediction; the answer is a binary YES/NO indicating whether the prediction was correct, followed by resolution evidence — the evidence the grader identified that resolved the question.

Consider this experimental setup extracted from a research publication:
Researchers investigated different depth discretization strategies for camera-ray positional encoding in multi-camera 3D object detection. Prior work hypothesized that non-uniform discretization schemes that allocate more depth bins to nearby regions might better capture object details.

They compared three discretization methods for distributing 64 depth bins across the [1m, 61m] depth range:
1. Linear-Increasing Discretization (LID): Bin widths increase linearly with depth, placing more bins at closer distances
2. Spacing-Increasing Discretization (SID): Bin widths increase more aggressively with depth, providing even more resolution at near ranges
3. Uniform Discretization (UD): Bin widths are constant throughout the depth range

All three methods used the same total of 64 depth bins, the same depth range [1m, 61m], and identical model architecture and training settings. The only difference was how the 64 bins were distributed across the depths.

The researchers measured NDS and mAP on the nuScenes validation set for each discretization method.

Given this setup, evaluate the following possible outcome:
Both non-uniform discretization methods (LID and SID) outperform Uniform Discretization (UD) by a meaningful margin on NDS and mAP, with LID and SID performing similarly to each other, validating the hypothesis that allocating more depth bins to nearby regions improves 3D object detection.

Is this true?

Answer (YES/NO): NO